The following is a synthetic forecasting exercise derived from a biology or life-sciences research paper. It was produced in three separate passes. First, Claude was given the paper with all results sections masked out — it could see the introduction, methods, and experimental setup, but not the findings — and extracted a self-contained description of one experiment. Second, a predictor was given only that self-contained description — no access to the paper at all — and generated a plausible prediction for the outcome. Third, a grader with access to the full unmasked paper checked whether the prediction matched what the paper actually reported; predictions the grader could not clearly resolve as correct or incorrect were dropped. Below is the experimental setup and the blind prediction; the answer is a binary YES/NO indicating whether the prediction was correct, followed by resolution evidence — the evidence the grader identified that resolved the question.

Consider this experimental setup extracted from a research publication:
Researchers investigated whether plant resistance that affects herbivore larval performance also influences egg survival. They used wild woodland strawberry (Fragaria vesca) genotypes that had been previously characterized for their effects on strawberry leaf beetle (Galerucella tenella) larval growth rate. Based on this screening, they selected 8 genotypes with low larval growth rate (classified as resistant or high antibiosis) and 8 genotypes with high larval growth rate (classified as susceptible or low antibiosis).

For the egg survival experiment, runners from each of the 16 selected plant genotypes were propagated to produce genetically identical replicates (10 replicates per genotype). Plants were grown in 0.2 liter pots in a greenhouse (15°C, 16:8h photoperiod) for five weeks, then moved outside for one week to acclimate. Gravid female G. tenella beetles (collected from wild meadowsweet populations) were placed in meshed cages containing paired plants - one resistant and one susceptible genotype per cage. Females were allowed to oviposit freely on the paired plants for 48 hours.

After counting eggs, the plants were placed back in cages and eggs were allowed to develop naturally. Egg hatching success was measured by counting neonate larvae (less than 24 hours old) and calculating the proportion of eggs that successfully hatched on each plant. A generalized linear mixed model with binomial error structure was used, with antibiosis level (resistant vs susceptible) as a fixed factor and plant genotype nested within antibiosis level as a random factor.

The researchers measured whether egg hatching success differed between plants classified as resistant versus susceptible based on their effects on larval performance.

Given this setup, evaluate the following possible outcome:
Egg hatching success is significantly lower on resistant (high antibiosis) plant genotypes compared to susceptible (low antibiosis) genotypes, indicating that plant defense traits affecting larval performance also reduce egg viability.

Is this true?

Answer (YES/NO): NO